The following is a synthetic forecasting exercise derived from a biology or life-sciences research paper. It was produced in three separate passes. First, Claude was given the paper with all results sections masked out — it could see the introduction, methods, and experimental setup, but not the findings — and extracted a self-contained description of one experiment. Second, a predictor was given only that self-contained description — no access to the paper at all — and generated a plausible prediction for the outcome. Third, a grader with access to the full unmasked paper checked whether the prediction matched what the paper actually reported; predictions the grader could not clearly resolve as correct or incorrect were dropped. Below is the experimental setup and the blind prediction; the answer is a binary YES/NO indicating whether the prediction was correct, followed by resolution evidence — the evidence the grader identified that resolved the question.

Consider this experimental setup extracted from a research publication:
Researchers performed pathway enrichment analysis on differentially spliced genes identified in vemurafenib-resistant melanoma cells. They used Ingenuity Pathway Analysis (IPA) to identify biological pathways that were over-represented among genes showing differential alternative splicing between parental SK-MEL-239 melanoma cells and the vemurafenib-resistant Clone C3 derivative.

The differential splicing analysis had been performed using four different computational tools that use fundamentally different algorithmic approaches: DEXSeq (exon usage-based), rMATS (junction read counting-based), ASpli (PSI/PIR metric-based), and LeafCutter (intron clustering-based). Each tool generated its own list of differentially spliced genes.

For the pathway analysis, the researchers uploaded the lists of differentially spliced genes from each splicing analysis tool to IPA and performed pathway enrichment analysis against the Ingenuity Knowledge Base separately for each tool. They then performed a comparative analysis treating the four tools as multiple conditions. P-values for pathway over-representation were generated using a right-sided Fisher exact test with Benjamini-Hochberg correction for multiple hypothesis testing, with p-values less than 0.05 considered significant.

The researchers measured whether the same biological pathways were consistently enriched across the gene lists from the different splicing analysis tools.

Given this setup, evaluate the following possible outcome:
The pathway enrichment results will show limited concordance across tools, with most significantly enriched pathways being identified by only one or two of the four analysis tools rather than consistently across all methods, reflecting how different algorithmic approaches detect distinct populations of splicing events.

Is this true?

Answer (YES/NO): NO